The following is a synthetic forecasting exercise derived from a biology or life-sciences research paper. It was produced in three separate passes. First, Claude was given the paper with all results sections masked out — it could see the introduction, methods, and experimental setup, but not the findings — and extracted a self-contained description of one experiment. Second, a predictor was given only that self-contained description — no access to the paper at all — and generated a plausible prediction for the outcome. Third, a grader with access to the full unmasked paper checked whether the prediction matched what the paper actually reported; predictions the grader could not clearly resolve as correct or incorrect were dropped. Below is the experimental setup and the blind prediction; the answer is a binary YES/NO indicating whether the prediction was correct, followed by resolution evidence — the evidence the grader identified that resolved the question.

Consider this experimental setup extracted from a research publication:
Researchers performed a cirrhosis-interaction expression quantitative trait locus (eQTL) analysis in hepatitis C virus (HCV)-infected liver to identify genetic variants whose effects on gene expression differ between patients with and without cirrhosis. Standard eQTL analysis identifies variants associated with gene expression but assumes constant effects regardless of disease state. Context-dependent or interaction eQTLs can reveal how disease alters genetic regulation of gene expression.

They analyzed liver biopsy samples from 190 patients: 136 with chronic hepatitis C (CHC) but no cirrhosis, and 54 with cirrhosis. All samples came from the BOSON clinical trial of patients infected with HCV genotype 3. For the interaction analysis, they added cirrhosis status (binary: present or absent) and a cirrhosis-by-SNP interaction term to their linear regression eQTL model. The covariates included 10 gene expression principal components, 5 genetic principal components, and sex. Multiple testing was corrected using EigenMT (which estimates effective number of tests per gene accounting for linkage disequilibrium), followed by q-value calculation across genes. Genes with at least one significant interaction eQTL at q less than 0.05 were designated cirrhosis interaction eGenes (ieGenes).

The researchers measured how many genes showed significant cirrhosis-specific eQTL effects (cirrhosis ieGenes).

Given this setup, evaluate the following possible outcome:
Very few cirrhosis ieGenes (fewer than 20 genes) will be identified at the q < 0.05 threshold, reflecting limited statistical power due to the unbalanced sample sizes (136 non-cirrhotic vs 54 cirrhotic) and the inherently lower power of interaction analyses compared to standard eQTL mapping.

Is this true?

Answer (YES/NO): NO